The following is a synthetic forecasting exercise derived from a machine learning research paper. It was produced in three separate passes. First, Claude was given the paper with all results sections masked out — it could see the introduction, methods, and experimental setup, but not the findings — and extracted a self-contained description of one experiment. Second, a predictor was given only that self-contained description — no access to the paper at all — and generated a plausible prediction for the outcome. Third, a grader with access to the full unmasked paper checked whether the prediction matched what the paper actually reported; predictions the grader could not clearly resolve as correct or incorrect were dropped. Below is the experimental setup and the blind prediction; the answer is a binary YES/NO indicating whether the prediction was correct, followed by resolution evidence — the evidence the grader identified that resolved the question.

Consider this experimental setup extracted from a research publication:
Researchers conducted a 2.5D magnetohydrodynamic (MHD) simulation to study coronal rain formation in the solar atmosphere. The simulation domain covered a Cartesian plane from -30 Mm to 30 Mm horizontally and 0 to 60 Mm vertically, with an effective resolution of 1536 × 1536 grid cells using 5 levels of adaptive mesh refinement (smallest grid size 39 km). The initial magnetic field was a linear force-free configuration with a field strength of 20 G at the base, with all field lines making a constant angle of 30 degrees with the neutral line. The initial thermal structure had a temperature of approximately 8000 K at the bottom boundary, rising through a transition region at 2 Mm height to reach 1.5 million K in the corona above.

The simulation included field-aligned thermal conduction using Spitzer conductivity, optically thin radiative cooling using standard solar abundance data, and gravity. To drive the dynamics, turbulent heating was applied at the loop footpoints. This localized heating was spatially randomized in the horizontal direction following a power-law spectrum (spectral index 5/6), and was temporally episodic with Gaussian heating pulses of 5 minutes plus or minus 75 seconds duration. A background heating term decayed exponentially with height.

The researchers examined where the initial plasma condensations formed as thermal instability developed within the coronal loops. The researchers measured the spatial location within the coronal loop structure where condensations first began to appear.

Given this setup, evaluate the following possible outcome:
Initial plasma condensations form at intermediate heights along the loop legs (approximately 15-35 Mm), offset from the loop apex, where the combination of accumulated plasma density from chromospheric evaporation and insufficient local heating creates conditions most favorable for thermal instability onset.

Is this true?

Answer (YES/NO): NO